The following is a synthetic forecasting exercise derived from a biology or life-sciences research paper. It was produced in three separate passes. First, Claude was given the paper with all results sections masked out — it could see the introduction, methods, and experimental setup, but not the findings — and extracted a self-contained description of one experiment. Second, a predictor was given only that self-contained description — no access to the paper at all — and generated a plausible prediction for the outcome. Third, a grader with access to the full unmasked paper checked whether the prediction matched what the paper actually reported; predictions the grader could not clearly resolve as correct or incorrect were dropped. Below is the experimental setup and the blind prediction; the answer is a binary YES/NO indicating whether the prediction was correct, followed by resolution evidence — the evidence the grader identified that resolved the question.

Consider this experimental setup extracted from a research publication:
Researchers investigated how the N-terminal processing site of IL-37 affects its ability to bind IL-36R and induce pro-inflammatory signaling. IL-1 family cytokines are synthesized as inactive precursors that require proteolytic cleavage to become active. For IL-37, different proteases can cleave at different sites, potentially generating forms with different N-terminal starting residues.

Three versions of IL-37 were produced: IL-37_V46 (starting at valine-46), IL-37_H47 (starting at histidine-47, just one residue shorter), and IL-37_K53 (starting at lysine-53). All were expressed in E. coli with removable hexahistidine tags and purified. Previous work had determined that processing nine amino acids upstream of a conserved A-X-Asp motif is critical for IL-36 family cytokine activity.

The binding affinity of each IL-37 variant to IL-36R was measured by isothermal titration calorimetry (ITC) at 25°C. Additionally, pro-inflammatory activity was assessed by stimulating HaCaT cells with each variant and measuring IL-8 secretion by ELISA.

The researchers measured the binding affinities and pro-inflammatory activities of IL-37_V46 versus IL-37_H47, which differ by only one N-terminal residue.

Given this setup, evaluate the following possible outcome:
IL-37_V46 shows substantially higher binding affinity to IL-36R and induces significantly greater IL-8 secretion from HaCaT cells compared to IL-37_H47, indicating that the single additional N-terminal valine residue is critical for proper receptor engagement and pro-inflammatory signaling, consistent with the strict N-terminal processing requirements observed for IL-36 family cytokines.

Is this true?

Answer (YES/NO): NO